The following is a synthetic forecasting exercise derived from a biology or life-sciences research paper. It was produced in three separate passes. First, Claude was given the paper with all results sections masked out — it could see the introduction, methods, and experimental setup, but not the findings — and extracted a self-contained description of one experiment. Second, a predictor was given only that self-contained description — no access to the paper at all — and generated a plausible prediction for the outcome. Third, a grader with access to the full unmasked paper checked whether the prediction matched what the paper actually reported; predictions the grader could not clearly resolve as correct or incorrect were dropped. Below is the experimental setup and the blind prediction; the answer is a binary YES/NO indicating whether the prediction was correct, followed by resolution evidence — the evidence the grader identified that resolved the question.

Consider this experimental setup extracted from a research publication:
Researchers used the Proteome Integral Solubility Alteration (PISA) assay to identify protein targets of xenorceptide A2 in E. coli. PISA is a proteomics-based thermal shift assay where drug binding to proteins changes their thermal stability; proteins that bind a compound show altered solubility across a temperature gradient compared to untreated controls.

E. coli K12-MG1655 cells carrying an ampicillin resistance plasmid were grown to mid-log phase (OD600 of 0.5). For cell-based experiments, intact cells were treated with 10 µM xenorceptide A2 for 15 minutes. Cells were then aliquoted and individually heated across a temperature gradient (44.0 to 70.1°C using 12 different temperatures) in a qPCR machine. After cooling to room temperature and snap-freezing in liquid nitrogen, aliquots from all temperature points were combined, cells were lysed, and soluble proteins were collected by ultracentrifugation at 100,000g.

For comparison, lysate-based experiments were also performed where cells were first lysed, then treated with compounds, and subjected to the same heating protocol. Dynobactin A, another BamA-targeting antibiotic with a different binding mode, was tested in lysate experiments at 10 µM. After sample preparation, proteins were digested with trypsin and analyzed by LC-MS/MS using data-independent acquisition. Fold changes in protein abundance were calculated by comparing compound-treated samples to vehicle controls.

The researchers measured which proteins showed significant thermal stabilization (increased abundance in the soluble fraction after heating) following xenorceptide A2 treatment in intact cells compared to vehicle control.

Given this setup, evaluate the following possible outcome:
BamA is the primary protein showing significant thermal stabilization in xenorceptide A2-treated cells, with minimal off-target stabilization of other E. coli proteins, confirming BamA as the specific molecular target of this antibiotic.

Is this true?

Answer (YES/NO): NO